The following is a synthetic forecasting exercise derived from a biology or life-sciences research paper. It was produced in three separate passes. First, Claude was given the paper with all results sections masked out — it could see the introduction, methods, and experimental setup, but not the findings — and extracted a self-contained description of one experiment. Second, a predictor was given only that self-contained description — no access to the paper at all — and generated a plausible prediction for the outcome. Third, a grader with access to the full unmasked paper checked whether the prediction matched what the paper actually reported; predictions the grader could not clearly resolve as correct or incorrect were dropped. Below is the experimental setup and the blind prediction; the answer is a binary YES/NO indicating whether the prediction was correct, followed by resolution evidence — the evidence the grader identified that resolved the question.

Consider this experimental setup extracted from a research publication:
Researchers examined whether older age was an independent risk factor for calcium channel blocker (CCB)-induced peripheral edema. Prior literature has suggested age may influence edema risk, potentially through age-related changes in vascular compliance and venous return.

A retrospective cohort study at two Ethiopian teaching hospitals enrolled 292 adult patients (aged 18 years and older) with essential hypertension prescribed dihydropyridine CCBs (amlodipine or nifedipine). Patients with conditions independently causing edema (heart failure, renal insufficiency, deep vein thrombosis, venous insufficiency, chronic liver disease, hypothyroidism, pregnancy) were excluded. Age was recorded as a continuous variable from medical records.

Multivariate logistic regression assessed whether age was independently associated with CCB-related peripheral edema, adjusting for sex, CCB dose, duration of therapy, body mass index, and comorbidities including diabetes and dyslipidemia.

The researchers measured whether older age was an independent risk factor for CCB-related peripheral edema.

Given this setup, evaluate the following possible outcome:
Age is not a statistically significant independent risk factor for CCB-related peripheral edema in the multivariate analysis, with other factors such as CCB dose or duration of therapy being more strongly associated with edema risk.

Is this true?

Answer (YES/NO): YES